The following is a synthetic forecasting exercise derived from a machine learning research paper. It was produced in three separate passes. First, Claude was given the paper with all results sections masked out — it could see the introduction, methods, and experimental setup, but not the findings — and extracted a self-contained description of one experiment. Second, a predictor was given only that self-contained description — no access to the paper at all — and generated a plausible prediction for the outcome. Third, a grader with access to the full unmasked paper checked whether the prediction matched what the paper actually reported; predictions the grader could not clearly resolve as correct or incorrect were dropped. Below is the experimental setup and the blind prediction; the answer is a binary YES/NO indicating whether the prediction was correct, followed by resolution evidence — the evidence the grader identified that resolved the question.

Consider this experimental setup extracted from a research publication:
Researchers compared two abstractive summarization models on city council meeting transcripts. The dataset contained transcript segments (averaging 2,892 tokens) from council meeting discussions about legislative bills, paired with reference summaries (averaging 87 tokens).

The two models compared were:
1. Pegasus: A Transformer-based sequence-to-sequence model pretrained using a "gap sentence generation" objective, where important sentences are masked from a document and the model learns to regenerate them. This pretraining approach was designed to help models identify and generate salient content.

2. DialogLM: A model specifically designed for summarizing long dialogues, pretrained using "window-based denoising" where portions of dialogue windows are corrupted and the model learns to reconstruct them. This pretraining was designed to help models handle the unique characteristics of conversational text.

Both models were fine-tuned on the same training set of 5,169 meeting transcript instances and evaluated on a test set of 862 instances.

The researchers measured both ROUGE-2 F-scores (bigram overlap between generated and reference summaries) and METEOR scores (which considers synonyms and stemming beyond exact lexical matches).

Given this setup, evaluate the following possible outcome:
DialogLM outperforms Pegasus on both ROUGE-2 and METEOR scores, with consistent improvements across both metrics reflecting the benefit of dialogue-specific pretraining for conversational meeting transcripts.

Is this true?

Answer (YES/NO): NO